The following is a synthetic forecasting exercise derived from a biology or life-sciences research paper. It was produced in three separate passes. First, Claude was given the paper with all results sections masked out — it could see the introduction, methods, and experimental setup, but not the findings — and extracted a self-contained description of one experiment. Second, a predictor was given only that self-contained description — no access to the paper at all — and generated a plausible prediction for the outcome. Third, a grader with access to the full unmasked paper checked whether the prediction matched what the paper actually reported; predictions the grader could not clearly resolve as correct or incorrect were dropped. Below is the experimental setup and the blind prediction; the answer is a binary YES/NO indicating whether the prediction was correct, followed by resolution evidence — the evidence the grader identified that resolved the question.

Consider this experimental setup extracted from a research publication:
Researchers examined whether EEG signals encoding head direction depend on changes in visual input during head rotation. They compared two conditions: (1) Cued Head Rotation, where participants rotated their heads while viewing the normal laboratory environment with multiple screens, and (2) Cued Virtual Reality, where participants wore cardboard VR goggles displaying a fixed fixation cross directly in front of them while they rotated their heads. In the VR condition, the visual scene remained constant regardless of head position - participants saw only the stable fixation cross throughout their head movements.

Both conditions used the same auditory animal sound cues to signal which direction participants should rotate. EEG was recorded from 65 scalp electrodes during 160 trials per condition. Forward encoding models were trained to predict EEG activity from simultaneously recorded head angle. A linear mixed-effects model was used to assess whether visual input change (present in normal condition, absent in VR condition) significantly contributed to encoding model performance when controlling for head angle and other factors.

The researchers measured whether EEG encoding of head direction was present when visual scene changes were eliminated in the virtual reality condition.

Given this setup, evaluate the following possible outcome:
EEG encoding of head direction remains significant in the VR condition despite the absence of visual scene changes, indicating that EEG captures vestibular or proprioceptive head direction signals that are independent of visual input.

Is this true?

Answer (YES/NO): YES